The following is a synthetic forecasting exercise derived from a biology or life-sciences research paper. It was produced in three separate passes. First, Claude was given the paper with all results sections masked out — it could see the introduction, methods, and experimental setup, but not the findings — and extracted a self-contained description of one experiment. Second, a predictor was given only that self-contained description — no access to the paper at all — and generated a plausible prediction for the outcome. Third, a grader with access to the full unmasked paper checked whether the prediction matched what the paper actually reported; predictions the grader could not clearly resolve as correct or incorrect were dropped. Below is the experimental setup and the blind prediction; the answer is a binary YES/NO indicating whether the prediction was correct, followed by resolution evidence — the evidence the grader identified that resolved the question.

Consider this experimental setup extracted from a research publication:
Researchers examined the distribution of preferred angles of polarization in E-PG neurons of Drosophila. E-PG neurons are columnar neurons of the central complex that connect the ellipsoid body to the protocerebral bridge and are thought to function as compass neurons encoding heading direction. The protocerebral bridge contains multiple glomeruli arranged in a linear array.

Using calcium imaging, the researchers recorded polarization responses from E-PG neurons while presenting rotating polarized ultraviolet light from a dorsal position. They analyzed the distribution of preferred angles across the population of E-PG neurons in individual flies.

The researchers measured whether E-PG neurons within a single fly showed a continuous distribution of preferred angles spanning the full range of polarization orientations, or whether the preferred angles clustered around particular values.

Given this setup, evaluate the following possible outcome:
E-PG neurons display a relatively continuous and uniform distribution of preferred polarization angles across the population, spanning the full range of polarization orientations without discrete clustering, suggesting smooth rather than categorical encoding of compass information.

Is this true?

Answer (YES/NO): NO